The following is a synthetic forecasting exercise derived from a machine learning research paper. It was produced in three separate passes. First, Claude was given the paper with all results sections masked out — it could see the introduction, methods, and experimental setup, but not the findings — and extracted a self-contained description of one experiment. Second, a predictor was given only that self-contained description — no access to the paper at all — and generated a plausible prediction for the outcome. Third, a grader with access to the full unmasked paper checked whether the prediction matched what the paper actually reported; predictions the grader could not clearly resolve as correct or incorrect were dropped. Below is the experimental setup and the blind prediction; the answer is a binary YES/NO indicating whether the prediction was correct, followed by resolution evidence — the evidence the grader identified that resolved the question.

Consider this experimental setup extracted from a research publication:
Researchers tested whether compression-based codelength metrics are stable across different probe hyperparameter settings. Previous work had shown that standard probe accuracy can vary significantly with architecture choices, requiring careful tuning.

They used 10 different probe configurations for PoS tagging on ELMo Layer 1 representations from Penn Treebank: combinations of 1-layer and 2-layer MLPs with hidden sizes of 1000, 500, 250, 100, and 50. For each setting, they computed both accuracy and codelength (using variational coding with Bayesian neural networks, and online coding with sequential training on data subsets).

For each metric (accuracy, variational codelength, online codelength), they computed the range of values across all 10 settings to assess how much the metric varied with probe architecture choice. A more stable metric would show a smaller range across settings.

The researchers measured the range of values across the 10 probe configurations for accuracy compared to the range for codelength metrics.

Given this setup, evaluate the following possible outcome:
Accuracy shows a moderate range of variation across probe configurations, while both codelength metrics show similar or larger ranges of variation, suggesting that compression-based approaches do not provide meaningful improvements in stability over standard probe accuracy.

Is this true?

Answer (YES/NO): NO